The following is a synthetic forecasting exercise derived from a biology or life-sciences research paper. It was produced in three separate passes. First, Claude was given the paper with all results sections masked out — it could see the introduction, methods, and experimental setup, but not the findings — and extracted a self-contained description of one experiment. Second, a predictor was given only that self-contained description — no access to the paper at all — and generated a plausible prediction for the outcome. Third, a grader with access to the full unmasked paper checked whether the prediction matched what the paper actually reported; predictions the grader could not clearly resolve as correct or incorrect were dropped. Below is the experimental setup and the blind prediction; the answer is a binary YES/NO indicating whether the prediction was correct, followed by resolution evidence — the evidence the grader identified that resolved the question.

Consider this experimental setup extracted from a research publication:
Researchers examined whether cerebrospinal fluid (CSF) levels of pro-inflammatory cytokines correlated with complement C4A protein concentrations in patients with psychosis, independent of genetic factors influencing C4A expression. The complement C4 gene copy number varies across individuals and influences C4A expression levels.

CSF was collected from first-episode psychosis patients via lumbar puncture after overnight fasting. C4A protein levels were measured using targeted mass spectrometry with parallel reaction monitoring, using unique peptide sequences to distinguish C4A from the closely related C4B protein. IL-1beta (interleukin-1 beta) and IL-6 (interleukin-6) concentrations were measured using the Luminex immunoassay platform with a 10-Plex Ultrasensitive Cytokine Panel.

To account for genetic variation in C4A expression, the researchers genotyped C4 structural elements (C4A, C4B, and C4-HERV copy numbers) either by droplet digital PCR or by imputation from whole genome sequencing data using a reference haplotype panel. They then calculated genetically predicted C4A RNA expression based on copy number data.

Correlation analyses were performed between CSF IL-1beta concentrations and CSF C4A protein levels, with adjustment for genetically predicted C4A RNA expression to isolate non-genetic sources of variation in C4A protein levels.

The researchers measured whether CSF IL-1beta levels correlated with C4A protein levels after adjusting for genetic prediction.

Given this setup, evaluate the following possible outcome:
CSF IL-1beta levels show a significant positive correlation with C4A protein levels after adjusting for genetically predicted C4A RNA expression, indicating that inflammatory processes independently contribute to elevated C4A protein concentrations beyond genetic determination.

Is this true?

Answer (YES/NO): YES